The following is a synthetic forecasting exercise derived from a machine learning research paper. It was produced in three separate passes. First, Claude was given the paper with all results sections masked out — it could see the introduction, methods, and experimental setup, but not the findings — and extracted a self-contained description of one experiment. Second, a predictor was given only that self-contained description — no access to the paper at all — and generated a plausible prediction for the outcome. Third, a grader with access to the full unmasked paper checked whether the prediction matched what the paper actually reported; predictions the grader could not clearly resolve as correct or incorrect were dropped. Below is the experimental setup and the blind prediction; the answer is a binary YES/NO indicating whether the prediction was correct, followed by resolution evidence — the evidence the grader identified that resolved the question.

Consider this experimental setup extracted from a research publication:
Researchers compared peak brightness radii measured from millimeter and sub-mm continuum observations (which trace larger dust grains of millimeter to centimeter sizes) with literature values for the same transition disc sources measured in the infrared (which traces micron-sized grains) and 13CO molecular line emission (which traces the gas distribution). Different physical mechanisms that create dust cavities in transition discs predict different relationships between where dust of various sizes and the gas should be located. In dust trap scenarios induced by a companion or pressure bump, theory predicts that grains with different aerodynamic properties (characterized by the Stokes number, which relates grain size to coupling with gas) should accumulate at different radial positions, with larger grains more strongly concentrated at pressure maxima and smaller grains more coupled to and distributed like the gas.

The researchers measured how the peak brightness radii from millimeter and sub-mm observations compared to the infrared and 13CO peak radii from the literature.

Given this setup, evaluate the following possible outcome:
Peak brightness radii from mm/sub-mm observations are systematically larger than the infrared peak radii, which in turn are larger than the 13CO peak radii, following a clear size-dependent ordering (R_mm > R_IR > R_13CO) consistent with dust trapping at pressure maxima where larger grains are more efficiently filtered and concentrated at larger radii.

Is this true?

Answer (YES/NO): NO